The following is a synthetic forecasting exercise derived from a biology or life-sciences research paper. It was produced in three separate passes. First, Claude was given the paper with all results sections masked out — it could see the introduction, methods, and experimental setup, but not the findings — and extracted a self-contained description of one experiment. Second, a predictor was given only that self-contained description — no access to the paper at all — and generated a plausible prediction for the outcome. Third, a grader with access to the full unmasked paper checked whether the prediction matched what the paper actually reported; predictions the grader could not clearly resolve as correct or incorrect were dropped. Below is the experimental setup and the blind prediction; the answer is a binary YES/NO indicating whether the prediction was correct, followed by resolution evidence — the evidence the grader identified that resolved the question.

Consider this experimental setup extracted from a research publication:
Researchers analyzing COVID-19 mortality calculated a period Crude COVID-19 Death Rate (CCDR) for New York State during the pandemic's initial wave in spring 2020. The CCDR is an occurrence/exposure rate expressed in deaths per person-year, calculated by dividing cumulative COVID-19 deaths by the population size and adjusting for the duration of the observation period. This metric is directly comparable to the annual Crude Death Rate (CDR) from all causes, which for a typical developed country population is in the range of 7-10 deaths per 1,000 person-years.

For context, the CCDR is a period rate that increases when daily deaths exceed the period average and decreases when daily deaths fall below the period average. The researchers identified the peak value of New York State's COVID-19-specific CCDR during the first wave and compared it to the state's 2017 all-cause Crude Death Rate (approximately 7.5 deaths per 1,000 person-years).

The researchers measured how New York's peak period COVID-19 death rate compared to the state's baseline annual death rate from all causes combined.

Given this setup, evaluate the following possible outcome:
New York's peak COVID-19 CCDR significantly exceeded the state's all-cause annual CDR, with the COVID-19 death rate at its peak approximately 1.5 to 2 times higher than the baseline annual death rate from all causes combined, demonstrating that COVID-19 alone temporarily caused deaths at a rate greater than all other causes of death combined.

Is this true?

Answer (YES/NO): NO